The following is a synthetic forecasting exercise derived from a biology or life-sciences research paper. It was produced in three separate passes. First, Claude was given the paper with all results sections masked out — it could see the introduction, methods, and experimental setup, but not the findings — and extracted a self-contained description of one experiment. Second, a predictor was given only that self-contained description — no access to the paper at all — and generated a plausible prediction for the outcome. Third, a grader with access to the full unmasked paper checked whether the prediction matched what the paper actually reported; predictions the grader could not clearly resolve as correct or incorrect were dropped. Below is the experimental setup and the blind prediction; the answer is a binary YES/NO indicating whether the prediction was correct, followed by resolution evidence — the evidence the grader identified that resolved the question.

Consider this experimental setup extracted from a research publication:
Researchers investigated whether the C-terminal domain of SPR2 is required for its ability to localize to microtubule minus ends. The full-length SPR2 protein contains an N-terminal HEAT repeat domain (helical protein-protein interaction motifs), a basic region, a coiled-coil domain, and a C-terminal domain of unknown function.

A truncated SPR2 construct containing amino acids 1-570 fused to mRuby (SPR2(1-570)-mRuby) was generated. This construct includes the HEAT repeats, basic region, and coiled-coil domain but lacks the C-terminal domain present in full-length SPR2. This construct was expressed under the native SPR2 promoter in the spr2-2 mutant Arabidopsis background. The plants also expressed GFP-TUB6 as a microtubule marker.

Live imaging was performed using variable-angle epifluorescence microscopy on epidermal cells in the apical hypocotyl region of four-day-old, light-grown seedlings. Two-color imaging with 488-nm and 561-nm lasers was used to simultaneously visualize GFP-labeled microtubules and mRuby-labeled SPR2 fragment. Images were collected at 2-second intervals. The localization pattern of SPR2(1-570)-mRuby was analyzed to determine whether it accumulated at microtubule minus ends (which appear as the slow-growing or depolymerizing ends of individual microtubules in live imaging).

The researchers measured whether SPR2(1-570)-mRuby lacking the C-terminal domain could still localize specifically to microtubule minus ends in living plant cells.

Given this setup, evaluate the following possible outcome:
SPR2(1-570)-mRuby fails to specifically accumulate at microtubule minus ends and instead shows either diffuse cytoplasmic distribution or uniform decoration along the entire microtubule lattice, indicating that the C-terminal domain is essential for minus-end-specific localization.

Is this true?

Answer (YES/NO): NO